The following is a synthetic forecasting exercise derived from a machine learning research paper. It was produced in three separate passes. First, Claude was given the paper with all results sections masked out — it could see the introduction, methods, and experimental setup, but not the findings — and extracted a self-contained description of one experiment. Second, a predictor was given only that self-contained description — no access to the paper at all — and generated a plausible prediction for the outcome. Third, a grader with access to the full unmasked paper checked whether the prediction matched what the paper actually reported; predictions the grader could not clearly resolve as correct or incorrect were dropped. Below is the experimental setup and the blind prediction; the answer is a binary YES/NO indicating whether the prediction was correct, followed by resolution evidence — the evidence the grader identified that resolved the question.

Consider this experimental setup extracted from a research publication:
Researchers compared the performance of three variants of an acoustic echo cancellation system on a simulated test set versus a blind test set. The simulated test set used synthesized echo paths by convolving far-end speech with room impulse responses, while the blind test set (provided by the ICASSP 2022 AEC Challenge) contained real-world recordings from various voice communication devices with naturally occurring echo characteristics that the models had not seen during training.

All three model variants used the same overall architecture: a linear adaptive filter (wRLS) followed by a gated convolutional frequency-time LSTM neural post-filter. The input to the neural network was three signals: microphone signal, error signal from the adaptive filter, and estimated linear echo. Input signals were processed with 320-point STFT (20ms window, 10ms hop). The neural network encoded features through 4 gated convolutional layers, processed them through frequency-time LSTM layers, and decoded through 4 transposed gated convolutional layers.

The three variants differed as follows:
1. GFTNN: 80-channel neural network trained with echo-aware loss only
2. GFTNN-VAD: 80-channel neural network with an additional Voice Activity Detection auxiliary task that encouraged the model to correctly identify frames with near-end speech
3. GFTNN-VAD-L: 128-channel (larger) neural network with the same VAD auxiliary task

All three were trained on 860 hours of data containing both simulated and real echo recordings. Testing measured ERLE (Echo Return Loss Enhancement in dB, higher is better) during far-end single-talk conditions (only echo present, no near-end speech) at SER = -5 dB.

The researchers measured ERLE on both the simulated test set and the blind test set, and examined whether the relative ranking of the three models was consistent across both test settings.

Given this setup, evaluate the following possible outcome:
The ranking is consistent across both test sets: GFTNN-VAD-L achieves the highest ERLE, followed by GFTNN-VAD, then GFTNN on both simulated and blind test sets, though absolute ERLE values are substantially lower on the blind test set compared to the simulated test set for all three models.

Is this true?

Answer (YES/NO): NO